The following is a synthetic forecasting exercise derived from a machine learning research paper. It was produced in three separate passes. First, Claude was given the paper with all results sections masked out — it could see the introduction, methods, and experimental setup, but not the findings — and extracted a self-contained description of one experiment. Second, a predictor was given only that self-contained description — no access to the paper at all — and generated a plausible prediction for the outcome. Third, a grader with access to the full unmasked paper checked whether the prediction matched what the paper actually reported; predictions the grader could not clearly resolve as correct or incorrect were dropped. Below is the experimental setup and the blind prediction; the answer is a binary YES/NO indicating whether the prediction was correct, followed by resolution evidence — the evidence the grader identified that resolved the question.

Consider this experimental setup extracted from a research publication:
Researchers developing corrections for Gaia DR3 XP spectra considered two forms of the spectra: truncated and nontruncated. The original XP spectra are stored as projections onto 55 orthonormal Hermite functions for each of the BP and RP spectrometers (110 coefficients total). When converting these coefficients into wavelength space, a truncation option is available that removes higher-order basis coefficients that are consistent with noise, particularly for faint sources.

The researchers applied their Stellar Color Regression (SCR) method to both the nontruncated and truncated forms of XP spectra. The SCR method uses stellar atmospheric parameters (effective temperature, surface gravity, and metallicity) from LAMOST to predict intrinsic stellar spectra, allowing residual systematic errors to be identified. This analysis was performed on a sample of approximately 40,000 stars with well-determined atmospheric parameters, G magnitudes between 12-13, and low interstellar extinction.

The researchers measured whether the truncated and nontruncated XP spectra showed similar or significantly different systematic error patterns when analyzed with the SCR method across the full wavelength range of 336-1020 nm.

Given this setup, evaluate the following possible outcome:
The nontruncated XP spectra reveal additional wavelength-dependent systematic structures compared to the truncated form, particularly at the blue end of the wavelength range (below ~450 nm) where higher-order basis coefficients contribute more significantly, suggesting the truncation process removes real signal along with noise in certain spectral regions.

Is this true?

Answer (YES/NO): NO